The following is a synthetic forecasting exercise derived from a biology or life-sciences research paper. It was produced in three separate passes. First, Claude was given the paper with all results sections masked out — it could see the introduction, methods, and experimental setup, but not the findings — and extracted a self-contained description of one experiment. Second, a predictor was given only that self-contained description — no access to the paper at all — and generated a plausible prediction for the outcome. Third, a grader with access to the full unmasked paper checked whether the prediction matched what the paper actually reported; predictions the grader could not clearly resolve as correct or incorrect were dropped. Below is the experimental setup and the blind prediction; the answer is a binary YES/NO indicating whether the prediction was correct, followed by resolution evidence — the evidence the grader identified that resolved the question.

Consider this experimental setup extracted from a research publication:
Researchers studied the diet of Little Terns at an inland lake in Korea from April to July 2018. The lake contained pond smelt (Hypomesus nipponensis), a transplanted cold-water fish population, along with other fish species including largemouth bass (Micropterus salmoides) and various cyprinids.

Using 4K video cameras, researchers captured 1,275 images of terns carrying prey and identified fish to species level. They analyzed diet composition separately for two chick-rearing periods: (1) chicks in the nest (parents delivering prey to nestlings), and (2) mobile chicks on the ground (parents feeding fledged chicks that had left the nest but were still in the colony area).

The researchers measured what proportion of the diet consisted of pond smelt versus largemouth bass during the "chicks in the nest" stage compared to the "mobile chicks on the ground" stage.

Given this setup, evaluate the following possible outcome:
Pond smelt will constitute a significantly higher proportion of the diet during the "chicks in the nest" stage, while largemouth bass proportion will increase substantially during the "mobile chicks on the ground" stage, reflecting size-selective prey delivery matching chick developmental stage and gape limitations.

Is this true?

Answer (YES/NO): NO